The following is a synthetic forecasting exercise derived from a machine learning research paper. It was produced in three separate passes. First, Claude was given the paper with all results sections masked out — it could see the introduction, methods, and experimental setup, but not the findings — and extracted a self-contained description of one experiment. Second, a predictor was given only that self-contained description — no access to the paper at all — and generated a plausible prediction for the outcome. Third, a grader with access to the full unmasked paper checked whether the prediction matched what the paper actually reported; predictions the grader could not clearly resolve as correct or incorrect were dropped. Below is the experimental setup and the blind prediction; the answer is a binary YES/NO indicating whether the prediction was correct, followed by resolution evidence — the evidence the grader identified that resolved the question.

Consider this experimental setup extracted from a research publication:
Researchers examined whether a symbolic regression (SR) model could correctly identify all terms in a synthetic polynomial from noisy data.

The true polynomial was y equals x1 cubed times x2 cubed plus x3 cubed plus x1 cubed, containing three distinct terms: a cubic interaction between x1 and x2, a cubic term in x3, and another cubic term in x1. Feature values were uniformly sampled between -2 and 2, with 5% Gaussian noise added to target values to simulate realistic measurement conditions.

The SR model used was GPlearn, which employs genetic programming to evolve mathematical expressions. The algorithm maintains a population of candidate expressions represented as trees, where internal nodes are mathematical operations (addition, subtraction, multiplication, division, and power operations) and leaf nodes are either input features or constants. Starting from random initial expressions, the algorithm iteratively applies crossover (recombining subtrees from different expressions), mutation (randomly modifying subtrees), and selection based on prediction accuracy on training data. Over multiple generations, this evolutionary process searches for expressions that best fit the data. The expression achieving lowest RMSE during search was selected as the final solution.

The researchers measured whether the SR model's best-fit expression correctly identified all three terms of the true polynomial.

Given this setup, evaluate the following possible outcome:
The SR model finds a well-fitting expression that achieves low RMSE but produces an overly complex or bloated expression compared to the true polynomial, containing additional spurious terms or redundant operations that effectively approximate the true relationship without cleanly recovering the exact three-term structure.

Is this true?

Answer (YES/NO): NO